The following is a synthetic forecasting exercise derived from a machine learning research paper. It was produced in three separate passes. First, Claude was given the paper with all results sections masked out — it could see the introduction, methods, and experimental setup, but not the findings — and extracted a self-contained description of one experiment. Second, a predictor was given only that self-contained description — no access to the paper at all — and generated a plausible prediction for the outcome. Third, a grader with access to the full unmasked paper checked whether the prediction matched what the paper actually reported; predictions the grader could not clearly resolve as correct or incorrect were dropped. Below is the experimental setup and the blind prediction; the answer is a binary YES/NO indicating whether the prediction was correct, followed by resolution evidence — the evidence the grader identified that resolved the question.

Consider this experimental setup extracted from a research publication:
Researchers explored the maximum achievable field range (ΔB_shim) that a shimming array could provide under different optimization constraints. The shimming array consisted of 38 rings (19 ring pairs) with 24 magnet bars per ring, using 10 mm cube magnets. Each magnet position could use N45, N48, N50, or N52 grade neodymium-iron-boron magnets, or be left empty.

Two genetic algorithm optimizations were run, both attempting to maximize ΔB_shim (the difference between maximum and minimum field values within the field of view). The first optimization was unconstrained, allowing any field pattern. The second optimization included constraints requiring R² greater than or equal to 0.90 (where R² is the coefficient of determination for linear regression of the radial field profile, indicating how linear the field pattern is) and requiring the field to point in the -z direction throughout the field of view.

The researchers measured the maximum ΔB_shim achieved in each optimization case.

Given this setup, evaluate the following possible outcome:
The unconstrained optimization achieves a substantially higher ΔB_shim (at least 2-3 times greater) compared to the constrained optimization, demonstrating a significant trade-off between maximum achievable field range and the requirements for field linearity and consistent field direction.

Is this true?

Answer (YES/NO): YES